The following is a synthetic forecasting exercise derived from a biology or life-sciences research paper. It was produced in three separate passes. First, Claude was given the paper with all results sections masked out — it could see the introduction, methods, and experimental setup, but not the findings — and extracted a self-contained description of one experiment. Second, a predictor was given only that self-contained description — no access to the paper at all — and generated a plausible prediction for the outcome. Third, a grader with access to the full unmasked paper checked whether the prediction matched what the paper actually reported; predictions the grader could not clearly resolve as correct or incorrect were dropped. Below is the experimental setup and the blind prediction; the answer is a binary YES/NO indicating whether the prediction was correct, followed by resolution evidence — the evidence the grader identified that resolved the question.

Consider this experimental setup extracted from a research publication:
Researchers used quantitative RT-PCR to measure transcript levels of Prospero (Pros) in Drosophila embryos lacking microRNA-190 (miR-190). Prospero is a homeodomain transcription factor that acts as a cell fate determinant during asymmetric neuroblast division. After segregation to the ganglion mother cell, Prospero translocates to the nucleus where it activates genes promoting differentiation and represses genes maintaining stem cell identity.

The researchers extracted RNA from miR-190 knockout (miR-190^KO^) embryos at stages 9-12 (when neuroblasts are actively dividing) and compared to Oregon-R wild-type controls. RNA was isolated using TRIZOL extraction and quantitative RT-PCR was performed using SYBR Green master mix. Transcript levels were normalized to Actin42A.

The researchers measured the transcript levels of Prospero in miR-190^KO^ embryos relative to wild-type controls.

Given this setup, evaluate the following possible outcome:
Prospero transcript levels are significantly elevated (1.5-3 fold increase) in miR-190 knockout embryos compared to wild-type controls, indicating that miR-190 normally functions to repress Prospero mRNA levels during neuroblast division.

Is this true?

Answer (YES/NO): YES